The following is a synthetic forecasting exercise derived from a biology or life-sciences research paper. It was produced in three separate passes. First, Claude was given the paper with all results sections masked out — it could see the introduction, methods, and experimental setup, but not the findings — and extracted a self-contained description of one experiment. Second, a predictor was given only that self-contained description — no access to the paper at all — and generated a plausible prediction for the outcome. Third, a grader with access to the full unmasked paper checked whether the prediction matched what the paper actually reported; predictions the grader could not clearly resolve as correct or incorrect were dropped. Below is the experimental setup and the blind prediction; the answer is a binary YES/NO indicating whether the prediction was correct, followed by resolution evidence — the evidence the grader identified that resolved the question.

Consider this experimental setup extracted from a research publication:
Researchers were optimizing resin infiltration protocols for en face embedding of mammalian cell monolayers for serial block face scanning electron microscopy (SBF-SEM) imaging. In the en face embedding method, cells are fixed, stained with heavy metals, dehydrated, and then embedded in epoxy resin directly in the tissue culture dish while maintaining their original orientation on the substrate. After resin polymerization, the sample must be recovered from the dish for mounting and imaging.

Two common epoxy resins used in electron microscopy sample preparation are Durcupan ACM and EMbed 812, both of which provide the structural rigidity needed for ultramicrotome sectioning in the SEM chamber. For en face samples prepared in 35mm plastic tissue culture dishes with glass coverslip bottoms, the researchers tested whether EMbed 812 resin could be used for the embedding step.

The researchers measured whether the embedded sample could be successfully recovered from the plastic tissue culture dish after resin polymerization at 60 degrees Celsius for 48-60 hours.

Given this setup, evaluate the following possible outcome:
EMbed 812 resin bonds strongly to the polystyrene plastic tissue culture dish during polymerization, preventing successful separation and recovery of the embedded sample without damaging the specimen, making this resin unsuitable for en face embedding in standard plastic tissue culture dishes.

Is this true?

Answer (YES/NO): NO